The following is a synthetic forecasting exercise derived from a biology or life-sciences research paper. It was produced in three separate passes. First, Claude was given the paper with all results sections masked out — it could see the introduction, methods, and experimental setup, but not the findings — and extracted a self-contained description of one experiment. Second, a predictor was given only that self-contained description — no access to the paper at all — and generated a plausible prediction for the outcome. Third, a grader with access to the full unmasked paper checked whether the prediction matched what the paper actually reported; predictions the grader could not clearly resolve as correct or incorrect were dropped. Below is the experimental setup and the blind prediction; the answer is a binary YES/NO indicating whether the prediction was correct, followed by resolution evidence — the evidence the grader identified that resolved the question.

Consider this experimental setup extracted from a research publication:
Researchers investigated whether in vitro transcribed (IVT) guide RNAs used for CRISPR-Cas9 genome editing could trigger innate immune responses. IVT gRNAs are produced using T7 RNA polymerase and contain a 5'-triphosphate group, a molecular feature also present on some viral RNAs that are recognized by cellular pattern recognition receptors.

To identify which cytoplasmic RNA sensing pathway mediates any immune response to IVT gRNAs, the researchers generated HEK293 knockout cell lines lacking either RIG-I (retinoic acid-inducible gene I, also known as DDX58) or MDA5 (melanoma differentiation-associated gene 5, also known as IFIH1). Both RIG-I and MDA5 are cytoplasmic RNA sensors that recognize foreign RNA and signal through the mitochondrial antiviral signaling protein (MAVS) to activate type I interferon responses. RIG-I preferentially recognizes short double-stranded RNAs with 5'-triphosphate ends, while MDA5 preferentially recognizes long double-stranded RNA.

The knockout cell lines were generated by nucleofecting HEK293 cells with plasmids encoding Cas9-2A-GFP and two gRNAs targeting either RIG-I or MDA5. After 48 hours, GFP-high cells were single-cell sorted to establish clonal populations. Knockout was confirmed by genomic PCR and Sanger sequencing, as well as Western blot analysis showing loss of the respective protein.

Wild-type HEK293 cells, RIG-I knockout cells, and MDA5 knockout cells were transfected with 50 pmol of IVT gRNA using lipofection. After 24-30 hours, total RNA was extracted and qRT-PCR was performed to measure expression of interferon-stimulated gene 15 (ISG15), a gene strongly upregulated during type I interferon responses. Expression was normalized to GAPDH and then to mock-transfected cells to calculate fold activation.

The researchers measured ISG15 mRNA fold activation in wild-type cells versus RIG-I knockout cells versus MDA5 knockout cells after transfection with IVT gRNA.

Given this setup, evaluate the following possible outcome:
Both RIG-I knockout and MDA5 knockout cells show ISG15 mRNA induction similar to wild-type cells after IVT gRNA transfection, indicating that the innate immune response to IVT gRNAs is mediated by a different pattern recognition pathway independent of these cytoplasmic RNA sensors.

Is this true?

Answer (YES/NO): NO